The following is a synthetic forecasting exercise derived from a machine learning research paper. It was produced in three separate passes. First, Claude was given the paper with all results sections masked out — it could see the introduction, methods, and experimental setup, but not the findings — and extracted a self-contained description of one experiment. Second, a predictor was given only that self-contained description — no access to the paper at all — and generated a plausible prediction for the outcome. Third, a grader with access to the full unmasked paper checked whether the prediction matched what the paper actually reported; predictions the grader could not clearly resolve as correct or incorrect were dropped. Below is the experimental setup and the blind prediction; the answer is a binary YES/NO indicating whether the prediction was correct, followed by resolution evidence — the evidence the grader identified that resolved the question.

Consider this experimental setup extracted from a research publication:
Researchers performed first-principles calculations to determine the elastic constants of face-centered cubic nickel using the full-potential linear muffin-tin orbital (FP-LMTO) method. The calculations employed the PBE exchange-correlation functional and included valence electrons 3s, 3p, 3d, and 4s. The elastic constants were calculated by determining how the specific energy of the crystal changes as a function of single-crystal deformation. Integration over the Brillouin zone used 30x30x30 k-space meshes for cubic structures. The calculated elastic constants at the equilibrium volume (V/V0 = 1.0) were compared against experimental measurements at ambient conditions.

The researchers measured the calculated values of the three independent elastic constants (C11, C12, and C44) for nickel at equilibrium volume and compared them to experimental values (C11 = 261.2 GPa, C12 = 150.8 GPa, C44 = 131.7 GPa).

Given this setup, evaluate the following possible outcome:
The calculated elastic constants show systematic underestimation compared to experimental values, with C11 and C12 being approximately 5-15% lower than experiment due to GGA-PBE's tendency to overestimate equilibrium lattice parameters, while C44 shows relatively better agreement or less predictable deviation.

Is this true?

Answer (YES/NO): NO